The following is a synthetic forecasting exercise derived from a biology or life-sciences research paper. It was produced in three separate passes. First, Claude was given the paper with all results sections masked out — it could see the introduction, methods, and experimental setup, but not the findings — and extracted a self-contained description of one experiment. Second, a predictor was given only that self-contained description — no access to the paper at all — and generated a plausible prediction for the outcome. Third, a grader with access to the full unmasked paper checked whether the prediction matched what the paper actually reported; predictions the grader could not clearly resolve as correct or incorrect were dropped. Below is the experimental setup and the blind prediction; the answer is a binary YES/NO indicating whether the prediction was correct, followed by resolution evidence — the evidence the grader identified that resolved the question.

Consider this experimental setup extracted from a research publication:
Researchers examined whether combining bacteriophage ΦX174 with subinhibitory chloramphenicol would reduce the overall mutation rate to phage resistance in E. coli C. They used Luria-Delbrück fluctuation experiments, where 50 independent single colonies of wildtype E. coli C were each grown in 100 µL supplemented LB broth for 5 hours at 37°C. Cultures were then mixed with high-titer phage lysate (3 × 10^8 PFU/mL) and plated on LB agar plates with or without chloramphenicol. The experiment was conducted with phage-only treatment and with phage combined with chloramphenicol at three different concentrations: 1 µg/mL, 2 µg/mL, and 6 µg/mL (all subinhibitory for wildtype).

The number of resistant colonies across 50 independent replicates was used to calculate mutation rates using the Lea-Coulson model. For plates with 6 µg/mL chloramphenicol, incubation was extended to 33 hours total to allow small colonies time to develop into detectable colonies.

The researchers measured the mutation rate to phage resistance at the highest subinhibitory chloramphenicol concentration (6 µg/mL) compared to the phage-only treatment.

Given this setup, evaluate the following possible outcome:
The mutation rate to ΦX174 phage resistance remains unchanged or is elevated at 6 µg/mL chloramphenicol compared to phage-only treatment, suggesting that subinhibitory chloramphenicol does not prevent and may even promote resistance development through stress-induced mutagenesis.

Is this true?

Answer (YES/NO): NO